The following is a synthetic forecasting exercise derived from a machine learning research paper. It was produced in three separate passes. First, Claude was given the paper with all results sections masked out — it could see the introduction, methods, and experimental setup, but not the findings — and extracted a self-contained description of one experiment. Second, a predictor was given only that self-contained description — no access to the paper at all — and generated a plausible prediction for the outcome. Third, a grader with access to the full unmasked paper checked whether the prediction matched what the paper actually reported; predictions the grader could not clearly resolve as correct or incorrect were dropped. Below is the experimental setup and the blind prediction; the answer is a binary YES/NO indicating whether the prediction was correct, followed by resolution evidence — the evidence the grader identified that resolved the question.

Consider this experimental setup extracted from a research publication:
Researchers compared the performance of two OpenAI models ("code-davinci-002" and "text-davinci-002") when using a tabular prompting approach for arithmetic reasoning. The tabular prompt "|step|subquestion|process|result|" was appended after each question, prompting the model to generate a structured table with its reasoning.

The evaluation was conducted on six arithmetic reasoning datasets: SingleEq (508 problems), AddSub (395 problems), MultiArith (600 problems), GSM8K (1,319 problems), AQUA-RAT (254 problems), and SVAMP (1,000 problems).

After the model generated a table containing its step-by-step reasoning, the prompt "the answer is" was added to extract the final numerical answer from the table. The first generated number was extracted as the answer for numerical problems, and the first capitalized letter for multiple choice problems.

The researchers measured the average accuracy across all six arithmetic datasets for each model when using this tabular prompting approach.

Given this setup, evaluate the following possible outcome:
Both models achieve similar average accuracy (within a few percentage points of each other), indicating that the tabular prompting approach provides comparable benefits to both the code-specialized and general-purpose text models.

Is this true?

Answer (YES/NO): NO